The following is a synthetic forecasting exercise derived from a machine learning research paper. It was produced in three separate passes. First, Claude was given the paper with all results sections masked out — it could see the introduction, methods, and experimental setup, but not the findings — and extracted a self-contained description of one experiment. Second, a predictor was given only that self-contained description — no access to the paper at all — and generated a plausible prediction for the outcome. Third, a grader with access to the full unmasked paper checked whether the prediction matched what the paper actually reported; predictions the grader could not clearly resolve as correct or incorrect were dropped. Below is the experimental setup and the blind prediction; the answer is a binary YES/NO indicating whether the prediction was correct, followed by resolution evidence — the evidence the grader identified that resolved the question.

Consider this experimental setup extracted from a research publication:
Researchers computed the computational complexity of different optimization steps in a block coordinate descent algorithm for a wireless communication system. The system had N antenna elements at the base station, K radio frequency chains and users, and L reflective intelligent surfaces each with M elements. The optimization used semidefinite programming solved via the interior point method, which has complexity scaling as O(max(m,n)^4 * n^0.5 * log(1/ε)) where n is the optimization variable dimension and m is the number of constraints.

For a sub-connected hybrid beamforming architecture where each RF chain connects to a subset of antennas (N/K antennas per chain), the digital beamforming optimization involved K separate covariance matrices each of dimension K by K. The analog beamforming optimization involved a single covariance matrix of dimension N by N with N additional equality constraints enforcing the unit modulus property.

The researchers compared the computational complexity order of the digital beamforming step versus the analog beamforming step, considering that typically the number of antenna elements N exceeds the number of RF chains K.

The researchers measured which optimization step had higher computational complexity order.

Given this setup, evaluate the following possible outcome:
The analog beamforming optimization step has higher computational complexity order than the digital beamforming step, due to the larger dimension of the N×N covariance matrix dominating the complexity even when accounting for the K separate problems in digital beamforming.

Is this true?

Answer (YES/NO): YES